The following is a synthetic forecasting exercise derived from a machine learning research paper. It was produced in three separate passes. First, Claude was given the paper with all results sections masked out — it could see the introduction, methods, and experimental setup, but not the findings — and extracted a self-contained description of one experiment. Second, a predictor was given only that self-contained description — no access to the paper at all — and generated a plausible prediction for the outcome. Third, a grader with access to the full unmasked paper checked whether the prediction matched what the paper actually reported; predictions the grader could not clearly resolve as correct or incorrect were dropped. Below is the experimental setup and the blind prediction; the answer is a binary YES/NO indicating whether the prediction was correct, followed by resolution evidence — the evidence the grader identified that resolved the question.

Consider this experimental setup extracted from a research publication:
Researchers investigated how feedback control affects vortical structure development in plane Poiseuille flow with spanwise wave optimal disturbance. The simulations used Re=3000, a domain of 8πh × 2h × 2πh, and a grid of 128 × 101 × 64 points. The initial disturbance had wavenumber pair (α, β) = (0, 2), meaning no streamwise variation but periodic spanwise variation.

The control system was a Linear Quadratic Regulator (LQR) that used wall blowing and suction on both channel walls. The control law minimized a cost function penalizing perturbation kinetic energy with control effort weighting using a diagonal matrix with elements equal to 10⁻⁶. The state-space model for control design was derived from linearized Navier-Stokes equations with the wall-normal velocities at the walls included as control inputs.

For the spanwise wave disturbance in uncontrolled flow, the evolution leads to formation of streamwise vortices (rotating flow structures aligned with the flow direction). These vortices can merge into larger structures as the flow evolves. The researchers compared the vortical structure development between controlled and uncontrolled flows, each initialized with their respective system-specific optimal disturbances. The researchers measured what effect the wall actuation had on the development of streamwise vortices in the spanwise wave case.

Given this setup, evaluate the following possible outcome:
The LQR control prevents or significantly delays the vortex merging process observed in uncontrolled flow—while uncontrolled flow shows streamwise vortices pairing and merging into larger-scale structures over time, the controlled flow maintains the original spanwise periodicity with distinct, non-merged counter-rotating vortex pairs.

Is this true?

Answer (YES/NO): NO